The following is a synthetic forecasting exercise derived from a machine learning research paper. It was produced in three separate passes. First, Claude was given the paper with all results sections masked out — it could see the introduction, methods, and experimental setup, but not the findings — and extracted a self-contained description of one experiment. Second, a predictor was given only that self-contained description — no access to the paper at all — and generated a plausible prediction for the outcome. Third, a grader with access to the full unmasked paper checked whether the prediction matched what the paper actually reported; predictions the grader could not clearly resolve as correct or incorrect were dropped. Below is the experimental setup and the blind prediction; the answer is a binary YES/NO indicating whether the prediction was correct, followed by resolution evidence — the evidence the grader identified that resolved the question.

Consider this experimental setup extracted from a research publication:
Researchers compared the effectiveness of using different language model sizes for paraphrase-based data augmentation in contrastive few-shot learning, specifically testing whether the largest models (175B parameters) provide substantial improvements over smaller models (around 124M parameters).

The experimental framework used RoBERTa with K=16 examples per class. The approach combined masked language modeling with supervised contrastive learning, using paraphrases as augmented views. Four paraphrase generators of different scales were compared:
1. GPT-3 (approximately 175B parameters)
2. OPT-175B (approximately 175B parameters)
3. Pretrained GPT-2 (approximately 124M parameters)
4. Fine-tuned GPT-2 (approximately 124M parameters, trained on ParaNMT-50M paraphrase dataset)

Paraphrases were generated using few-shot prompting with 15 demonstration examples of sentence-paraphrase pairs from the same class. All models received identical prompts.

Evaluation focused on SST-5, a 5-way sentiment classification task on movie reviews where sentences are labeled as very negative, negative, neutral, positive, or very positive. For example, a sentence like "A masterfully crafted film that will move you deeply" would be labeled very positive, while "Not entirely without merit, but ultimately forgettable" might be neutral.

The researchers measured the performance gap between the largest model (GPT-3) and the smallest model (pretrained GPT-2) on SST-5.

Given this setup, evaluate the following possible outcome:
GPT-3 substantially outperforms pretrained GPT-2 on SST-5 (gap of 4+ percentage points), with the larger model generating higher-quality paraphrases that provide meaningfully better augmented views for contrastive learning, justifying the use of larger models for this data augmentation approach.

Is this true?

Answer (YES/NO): NO